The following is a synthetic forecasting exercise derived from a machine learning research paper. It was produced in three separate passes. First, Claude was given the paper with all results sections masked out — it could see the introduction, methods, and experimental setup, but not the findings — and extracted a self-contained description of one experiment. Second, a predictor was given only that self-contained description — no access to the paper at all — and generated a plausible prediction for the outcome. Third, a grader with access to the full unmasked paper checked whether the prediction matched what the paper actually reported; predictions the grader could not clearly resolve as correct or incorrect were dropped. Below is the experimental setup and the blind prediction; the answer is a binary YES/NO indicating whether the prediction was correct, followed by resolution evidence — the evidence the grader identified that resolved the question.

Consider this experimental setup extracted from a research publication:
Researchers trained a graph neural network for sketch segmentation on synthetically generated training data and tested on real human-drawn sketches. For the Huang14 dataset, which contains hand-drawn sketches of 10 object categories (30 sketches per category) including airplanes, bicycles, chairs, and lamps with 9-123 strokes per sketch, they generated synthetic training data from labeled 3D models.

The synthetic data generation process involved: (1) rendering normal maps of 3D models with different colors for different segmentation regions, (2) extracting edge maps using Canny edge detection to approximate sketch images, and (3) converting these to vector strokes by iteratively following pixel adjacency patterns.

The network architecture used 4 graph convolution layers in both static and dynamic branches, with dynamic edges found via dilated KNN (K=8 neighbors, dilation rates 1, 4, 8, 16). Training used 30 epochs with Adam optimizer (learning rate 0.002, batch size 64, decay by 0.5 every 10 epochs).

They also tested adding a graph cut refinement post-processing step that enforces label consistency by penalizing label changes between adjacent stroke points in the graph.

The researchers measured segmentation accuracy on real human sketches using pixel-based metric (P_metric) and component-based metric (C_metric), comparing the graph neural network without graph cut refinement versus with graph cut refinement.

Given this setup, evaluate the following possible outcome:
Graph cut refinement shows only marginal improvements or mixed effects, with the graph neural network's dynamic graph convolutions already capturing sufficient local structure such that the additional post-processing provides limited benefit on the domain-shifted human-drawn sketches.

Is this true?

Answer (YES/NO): NO